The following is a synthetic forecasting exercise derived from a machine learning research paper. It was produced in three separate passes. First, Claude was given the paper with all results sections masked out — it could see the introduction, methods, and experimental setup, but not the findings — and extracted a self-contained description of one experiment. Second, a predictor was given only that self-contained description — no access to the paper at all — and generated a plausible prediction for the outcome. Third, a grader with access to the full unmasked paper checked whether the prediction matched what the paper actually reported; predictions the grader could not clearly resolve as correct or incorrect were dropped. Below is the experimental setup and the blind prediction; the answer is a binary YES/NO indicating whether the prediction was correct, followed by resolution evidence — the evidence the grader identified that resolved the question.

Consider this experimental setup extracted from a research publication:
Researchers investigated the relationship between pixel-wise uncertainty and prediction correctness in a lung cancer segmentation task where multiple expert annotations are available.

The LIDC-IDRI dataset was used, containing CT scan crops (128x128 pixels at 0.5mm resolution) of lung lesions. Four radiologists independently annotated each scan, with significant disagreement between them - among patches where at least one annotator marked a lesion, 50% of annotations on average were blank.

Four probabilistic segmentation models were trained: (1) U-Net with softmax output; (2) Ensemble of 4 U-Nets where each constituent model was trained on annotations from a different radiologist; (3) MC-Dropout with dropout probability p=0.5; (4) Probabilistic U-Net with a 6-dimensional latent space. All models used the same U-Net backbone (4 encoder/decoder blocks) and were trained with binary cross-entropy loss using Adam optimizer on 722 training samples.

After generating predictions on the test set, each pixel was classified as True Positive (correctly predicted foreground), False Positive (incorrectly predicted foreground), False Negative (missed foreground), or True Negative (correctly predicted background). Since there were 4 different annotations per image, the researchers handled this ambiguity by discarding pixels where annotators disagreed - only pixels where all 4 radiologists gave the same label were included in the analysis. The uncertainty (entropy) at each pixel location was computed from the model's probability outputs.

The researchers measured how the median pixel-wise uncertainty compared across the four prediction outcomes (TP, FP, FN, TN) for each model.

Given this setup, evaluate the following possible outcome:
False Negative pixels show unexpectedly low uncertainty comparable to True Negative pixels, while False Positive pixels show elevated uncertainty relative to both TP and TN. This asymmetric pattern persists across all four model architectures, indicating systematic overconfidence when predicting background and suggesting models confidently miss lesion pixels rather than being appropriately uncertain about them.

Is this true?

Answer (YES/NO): NO